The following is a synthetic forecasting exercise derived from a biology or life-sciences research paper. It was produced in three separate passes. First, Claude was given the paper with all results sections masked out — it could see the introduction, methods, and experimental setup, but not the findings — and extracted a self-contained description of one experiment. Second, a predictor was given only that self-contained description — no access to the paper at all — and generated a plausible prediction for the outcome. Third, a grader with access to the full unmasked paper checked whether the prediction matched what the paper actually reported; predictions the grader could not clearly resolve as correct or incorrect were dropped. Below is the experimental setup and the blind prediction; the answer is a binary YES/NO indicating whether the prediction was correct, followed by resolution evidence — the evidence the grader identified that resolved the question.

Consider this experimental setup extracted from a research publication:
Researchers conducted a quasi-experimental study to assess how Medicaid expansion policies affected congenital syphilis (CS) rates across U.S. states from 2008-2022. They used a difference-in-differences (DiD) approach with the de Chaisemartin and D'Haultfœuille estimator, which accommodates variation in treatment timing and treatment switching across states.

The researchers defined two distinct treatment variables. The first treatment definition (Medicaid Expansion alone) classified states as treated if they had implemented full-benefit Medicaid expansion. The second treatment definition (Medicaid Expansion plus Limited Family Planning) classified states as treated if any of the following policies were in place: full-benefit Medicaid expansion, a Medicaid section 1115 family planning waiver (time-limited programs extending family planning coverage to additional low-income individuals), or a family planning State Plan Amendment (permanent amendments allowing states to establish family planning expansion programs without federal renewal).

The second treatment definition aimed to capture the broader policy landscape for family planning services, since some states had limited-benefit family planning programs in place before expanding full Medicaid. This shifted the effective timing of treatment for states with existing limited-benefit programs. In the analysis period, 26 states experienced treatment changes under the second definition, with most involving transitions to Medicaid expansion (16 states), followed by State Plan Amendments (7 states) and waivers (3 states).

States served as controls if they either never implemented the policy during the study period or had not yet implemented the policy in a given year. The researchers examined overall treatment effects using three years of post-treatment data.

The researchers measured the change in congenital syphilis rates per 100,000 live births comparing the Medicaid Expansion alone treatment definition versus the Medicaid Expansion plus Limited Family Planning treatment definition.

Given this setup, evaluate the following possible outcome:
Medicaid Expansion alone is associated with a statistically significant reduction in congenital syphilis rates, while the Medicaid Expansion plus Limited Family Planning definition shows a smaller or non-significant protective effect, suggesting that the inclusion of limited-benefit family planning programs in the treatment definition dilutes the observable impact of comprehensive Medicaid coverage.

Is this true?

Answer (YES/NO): YES